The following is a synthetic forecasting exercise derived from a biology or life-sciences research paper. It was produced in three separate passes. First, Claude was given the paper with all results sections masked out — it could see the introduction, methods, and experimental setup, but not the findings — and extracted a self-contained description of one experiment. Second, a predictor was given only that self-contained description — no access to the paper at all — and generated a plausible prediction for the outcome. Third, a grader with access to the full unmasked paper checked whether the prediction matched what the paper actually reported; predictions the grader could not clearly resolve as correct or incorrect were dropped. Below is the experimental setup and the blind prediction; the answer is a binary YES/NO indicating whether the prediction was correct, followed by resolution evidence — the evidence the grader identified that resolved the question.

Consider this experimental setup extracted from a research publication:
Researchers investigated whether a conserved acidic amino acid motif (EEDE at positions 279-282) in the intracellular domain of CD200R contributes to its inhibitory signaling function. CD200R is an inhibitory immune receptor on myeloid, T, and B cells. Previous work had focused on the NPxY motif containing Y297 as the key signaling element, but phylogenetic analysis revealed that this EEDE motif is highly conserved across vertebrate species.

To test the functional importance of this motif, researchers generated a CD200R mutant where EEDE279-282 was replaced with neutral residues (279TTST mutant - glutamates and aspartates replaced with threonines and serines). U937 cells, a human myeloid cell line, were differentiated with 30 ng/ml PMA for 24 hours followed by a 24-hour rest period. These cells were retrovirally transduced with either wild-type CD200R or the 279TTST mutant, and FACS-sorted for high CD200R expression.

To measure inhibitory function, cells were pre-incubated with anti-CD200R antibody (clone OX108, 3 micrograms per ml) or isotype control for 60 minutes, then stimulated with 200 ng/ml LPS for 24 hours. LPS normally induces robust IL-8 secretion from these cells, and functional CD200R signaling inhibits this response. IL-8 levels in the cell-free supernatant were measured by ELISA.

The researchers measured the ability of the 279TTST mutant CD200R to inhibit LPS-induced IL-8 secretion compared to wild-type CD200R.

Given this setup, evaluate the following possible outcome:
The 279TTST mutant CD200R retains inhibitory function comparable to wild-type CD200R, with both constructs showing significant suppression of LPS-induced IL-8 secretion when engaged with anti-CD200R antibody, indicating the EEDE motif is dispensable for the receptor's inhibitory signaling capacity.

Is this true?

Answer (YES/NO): NO